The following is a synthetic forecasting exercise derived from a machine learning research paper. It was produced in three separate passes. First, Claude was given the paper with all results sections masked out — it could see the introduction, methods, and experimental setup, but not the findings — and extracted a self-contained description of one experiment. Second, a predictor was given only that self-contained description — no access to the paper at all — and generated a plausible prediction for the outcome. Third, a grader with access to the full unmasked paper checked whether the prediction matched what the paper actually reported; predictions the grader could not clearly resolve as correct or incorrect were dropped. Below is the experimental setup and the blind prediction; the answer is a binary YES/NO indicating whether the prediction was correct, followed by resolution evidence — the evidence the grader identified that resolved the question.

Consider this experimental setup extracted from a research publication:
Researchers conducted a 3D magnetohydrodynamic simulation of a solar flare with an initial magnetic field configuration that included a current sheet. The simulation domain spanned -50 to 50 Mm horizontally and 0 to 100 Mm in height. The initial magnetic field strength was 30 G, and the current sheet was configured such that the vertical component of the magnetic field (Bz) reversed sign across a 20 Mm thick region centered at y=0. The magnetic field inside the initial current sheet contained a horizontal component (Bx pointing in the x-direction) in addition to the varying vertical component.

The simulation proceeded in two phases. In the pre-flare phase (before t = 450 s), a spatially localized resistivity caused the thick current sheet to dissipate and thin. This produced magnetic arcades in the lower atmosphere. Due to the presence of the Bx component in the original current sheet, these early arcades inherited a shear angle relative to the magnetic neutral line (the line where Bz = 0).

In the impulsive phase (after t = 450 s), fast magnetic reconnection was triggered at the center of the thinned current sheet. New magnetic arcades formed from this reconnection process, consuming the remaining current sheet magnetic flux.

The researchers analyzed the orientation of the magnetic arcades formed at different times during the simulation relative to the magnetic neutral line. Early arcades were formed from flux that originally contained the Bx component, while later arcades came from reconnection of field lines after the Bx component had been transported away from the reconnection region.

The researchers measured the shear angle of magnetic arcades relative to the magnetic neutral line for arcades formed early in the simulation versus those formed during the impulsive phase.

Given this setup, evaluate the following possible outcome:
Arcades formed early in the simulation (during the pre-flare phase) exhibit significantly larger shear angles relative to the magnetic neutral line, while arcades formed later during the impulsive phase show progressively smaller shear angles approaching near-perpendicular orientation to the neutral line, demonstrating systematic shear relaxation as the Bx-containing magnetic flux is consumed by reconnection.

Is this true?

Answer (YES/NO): YES